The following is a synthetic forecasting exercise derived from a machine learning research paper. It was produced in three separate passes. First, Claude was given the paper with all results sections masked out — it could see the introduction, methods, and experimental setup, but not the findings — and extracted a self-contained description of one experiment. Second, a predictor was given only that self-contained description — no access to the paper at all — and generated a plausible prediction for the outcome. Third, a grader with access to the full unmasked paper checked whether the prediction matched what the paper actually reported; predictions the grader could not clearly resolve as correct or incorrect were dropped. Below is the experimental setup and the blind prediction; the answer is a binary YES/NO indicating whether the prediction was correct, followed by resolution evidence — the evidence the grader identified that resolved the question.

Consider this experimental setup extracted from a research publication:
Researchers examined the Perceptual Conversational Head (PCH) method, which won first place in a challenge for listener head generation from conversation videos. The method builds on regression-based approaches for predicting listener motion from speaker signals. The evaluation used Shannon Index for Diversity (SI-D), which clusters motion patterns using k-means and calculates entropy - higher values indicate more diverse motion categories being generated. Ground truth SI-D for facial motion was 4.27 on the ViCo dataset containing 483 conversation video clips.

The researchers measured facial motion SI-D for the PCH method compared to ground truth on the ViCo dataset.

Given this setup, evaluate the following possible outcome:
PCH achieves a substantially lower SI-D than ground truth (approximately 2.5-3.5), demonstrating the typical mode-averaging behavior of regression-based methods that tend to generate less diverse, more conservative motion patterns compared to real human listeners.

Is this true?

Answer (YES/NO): NO